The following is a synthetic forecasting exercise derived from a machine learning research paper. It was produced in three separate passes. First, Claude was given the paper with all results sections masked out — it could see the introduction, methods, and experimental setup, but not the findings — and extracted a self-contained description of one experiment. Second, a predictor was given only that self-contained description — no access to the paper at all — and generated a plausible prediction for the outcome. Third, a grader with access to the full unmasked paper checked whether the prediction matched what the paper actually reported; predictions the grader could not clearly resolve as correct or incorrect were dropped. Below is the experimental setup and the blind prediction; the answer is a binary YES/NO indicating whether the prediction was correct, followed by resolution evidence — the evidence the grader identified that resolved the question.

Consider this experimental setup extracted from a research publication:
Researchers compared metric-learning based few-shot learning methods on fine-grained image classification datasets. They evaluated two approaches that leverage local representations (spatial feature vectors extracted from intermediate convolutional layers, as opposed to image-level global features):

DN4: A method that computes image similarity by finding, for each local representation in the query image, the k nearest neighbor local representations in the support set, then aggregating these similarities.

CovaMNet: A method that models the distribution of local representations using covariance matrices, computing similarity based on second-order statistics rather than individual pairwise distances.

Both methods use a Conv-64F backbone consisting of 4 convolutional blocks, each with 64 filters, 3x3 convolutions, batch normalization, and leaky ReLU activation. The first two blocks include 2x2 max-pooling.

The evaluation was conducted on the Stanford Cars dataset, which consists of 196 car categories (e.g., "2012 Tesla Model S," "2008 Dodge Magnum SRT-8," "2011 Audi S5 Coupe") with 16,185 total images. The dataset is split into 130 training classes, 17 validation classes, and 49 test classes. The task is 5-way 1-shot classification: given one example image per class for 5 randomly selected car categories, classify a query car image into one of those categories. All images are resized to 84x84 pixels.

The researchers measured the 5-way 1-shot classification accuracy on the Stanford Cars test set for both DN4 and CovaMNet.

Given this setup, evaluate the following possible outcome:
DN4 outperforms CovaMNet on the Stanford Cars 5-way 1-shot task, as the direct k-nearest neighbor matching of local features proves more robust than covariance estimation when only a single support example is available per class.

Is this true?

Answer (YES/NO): YES